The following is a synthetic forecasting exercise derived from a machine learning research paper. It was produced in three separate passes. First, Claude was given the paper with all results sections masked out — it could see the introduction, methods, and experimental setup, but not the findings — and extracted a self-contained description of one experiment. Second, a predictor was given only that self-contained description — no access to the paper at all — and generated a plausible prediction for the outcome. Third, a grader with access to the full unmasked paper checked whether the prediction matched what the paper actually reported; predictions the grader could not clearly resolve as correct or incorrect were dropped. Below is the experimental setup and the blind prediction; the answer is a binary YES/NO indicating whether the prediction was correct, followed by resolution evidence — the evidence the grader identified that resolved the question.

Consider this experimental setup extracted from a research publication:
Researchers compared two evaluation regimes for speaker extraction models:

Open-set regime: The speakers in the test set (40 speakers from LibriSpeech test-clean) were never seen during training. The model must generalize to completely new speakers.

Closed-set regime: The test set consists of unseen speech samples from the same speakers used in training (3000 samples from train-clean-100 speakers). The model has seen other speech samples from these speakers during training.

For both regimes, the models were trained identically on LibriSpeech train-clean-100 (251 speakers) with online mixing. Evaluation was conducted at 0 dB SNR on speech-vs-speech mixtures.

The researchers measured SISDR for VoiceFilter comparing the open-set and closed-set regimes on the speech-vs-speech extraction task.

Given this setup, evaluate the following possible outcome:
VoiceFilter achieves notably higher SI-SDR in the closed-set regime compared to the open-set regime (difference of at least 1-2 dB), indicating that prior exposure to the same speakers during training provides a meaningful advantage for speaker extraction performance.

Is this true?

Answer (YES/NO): NO